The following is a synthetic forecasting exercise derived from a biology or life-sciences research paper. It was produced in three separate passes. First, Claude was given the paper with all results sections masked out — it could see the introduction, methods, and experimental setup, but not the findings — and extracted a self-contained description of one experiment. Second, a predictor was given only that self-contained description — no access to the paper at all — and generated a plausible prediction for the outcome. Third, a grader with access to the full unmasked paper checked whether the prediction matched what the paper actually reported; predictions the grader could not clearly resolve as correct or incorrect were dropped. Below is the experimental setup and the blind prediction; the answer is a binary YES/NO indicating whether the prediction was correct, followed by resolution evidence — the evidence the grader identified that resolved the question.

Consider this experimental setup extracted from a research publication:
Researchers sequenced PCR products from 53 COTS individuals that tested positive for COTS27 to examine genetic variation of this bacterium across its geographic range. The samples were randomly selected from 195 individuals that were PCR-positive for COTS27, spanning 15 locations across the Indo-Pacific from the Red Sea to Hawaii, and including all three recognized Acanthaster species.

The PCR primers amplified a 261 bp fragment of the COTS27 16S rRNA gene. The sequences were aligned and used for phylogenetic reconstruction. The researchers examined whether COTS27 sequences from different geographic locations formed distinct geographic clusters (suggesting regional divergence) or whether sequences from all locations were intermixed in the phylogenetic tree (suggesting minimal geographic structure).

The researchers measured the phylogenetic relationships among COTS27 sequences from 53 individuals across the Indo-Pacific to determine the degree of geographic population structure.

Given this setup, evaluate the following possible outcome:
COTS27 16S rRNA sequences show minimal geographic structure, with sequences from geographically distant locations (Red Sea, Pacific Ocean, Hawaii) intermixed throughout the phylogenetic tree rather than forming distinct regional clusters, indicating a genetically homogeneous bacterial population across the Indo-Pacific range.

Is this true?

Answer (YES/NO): NO